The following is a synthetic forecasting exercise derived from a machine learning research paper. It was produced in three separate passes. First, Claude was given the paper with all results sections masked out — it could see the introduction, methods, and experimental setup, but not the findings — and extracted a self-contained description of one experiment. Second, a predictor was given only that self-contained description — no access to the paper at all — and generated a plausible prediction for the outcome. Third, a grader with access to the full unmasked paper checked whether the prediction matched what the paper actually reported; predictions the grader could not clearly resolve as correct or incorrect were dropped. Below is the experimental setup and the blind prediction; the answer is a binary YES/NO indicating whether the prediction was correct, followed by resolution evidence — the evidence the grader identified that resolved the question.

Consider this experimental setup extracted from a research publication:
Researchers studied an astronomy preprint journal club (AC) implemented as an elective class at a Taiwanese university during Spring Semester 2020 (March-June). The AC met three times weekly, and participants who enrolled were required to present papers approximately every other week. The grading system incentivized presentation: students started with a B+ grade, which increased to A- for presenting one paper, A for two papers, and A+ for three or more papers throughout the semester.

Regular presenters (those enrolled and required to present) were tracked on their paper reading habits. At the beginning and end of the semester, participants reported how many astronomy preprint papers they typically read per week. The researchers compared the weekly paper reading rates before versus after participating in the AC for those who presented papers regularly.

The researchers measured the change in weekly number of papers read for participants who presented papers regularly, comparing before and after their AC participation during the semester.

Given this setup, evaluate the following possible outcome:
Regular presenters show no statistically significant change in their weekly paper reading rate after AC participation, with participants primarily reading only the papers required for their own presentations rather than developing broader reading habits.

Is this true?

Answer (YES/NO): NO